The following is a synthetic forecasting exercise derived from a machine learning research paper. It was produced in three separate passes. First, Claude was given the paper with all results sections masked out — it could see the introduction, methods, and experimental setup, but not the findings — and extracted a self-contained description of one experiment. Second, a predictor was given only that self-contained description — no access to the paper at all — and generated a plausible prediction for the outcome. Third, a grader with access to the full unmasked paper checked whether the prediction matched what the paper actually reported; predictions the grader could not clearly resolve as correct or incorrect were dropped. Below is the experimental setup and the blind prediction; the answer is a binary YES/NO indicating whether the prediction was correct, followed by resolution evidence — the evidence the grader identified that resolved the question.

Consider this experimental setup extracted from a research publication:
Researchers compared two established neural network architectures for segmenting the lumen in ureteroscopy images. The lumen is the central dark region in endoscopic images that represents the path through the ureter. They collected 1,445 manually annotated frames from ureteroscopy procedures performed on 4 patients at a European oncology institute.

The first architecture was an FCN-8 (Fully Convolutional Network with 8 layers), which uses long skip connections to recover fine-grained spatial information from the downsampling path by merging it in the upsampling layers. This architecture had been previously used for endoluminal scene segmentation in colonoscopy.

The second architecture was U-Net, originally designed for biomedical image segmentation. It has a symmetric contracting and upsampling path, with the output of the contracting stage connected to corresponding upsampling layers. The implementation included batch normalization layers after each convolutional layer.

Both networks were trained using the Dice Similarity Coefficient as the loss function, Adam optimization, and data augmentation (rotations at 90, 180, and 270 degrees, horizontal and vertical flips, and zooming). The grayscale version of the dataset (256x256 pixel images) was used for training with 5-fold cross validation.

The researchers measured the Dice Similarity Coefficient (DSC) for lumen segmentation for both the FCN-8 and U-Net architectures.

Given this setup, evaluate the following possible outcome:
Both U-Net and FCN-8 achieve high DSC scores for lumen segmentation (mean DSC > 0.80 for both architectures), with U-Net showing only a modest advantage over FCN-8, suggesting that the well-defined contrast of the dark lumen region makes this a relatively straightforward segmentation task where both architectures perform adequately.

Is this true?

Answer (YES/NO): NO